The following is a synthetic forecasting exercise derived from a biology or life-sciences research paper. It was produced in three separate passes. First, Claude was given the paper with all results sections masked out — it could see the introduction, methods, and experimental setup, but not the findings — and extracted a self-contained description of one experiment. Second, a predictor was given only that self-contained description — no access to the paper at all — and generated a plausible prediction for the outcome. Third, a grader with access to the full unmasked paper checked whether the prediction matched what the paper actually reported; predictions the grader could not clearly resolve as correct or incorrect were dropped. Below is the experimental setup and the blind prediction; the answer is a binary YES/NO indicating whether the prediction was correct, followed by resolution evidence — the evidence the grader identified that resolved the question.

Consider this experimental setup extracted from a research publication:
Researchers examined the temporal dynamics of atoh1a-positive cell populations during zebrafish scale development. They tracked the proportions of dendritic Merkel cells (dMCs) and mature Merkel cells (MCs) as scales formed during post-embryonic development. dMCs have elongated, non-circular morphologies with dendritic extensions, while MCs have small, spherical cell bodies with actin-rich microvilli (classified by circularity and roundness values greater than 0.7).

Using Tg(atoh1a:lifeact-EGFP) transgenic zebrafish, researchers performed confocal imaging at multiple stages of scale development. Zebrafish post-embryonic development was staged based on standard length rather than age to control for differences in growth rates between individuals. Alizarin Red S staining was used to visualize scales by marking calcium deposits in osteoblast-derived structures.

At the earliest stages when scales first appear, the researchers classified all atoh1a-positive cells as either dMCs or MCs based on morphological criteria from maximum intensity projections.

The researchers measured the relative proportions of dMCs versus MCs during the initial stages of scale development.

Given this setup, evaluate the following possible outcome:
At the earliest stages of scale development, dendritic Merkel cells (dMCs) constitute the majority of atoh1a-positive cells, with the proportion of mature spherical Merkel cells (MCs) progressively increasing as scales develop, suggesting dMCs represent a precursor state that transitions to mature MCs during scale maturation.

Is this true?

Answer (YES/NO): NO